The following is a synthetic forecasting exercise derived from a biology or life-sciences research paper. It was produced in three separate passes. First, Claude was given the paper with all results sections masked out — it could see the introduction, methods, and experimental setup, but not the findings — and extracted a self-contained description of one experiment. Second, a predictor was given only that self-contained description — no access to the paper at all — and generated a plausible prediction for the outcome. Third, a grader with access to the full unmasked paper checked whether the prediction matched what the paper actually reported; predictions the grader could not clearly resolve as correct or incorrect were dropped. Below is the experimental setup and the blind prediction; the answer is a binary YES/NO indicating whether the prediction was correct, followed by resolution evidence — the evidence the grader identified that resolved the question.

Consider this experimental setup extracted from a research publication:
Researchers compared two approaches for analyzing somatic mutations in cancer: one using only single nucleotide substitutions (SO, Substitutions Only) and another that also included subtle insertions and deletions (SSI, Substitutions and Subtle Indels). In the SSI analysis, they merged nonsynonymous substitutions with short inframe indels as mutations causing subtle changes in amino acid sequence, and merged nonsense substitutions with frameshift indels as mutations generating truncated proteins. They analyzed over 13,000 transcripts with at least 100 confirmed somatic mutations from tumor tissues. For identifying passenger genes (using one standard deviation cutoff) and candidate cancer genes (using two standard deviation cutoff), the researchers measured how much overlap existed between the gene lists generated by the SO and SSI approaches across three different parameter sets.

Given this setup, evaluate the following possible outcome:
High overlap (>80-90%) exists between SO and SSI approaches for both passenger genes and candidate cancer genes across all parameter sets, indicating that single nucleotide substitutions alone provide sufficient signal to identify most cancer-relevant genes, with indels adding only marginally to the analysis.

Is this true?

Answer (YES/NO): NO